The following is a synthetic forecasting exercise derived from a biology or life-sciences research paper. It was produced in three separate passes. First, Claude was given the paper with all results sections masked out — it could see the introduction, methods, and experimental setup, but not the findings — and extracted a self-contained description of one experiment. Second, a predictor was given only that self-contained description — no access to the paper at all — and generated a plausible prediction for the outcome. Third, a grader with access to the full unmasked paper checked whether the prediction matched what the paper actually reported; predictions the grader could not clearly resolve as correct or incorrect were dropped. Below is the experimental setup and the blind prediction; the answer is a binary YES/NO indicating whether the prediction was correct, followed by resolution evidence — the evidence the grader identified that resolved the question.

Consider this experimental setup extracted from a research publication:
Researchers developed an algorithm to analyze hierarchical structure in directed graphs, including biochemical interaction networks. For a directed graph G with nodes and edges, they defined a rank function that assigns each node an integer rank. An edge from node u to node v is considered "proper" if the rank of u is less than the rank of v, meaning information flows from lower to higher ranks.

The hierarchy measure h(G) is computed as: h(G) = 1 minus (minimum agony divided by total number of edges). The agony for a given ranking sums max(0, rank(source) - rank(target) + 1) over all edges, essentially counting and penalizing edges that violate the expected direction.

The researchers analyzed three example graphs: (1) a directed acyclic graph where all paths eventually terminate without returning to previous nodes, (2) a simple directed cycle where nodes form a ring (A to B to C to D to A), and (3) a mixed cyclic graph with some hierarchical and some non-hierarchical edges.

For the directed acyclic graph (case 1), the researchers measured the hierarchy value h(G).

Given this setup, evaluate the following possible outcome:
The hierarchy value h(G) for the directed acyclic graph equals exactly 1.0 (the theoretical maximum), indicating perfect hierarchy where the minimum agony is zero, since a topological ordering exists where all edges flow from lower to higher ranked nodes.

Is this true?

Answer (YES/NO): YES